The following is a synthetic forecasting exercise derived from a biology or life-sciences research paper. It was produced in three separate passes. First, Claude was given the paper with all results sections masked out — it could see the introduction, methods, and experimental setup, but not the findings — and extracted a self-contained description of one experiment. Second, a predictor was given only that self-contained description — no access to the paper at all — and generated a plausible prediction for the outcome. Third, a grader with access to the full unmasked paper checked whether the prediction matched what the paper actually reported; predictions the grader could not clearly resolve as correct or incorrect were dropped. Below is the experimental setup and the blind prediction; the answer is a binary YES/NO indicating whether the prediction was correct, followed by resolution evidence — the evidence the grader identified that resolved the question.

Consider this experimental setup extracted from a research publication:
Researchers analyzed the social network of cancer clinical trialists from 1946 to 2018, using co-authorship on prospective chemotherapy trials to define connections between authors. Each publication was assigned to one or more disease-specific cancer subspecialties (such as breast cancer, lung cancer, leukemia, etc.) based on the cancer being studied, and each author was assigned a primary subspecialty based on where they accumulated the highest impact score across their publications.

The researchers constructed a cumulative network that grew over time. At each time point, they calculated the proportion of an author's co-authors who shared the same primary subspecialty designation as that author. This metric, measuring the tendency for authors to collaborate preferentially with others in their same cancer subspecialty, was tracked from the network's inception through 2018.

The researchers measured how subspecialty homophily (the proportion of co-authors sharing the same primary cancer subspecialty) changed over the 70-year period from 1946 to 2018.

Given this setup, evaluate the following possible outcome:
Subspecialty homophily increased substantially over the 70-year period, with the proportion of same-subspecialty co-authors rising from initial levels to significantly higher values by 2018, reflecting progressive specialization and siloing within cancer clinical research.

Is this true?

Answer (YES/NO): NO